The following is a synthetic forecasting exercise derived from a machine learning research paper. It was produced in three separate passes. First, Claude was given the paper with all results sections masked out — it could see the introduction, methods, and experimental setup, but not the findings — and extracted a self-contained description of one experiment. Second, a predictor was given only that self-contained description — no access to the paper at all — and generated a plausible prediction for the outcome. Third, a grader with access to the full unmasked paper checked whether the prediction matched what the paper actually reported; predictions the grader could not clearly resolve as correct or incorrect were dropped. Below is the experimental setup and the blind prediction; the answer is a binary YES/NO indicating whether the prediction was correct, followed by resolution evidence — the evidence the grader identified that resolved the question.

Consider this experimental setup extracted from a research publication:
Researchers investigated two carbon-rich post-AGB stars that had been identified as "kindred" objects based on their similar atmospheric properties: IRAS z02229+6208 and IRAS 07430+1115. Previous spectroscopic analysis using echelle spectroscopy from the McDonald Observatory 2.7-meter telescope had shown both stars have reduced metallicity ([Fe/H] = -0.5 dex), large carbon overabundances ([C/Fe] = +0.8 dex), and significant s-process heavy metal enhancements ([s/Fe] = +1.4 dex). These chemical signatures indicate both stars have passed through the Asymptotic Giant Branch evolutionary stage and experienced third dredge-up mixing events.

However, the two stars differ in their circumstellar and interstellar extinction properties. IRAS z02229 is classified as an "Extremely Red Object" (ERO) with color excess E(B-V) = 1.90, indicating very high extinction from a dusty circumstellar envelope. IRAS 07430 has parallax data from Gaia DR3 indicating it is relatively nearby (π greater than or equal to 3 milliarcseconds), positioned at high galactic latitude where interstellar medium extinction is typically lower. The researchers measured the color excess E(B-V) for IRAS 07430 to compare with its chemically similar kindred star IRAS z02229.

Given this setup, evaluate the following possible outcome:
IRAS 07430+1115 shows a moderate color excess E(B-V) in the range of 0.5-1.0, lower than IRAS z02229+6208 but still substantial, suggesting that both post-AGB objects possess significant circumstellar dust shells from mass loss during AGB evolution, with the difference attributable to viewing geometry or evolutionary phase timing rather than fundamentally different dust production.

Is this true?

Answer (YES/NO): NO